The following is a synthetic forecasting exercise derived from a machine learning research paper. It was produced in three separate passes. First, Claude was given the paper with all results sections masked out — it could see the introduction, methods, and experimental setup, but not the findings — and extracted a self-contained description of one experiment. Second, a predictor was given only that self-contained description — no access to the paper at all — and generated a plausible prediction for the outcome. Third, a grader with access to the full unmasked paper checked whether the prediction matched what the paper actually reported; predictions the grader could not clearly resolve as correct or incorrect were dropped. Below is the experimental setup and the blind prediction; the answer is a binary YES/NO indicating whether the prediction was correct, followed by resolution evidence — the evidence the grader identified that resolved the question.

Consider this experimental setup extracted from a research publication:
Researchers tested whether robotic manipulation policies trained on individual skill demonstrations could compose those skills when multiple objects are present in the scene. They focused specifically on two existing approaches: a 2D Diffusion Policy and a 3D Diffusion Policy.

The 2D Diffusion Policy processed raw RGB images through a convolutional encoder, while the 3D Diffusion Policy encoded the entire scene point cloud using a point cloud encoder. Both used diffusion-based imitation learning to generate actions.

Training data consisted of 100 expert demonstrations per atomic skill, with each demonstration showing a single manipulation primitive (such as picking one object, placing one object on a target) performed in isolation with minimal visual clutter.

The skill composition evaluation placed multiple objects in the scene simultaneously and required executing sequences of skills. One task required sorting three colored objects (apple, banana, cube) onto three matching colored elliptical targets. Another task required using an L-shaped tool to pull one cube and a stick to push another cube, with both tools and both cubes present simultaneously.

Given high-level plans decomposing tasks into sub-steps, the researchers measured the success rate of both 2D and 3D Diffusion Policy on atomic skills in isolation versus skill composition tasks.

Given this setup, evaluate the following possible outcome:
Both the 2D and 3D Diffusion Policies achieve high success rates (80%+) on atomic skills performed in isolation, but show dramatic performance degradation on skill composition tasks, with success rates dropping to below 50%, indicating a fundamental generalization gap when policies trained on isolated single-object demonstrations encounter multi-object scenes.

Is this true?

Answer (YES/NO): YES